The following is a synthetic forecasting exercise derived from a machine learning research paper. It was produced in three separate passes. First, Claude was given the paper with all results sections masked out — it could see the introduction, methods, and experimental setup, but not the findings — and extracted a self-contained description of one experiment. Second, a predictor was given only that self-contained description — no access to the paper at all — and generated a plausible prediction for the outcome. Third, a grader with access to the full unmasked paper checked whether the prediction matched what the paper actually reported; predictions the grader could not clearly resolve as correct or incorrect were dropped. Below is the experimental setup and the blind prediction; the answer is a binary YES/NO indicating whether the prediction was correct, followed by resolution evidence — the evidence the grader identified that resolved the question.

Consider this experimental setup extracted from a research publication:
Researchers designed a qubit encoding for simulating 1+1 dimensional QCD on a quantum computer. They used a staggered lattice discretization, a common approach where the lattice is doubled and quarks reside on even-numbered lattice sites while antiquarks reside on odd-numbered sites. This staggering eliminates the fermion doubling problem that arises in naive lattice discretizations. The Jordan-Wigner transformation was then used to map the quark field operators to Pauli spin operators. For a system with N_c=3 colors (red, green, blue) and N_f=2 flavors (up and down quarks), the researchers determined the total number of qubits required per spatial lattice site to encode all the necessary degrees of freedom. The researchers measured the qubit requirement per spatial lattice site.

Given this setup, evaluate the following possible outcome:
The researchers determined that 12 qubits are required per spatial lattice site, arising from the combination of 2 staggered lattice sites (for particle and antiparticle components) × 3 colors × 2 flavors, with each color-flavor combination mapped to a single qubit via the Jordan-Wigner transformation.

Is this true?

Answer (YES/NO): YES